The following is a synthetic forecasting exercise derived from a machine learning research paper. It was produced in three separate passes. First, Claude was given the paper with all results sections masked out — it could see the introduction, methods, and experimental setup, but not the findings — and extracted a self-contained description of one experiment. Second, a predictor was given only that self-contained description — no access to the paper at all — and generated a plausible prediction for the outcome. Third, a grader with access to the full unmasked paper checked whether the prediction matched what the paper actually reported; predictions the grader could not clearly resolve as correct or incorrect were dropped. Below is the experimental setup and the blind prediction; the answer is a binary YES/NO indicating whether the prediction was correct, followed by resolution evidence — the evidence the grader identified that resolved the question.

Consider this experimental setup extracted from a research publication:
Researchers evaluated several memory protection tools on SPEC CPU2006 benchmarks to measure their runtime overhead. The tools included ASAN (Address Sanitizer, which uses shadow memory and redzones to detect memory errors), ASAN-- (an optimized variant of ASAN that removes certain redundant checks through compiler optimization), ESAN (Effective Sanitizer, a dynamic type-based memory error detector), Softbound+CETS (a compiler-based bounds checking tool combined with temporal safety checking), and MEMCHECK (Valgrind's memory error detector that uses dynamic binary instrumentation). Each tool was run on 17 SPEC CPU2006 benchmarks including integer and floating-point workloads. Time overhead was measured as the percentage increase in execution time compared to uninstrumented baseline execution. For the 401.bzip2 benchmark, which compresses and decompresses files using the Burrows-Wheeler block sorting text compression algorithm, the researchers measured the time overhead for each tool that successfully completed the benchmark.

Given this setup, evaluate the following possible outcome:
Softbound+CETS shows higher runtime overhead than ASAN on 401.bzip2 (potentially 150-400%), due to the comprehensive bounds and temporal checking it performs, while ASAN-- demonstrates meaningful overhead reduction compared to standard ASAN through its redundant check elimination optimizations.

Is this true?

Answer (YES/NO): YES